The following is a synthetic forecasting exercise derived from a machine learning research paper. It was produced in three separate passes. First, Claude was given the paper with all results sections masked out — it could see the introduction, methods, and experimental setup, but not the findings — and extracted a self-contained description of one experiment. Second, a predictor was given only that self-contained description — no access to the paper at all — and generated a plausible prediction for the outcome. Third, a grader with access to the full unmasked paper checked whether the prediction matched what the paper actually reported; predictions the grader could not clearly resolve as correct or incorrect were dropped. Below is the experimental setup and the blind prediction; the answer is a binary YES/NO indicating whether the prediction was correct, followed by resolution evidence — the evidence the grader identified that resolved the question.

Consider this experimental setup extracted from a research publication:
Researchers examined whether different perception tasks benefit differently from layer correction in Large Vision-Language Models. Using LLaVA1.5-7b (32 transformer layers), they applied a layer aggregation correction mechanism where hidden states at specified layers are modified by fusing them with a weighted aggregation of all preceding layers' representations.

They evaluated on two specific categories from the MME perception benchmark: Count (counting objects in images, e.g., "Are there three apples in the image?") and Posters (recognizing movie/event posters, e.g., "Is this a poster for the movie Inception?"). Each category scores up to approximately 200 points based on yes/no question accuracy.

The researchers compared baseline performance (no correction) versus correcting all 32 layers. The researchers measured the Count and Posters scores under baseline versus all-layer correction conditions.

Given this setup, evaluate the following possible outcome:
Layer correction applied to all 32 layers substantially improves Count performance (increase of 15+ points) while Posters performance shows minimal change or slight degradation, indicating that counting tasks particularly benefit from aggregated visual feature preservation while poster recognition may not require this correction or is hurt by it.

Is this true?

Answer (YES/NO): NO